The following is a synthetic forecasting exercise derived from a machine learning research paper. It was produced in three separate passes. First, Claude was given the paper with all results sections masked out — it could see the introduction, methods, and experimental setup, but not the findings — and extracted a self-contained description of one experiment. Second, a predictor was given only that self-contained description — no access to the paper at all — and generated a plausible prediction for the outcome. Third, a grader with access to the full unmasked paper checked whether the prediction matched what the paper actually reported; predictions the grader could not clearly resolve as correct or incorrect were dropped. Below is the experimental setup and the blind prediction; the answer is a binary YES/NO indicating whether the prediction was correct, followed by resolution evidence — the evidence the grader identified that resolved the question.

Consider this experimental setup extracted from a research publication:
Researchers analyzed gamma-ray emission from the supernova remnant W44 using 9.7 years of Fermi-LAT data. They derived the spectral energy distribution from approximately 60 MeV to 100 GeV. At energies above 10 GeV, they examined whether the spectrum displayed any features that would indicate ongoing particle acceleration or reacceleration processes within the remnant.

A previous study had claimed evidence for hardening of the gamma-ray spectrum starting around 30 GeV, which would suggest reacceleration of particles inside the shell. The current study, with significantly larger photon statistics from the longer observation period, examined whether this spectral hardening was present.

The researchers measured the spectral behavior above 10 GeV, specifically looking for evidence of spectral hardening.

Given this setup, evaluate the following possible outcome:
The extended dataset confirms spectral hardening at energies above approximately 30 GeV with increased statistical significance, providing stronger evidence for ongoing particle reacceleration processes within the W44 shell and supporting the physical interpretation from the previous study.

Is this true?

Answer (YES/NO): NO